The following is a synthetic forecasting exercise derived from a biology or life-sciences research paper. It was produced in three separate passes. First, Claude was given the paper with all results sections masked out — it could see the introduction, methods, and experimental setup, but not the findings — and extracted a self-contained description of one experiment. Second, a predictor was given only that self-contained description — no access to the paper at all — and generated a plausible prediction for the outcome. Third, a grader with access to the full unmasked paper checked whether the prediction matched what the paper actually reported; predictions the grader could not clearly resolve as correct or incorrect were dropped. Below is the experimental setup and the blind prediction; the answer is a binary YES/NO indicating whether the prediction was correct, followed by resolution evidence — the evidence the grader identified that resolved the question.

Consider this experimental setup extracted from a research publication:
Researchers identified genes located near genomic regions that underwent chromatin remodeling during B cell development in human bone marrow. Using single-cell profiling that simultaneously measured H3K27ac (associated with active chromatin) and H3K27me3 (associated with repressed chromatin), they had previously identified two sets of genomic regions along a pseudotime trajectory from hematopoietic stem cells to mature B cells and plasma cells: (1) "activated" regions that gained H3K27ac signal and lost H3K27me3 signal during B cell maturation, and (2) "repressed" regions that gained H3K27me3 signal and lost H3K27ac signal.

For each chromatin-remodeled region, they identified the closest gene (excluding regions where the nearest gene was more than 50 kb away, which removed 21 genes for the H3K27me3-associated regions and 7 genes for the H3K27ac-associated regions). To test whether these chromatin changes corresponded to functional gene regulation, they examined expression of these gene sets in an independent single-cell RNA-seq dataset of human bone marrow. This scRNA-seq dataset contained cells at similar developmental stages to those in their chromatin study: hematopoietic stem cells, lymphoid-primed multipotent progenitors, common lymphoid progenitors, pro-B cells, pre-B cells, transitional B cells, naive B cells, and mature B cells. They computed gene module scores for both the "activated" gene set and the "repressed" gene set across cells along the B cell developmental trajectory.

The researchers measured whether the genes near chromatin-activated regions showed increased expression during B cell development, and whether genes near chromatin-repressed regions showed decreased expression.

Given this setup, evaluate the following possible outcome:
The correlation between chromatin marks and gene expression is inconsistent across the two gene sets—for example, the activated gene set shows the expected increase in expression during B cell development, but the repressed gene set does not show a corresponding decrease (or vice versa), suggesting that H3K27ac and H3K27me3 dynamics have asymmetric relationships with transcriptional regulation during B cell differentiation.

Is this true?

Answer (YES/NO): NO